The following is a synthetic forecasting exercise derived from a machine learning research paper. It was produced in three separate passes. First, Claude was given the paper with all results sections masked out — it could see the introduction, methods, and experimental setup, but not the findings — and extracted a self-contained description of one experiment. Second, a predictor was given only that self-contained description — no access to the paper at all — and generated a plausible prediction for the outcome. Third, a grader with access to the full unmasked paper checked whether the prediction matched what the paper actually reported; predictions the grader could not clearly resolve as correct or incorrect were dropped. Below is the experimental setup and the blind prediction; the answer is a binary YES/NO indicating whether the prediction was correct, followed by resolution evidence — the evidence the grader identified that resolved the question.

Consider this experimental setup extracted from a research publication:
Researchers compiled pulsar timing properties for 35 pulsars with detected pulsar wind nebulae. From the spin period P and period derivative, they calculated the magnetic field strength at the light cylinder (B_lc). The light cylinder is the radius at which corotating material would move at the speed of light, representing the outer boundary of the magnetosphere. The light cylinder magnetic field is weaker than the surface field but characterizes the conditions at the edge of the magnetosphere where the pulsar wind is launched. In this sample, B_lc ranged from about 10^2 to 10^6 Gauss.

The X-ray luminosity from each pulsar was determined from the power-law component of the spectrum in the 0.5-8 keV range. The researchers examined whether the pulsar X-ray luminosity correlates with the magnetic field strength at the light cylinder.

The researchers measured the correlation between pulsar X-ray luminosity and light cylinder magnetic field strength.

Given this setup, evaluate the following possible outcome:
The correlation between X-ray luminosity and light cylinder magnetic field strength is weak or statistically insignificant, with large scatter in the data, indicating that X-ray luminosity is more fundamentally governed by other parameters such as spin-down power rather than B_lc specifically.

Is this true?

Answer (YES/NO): NO